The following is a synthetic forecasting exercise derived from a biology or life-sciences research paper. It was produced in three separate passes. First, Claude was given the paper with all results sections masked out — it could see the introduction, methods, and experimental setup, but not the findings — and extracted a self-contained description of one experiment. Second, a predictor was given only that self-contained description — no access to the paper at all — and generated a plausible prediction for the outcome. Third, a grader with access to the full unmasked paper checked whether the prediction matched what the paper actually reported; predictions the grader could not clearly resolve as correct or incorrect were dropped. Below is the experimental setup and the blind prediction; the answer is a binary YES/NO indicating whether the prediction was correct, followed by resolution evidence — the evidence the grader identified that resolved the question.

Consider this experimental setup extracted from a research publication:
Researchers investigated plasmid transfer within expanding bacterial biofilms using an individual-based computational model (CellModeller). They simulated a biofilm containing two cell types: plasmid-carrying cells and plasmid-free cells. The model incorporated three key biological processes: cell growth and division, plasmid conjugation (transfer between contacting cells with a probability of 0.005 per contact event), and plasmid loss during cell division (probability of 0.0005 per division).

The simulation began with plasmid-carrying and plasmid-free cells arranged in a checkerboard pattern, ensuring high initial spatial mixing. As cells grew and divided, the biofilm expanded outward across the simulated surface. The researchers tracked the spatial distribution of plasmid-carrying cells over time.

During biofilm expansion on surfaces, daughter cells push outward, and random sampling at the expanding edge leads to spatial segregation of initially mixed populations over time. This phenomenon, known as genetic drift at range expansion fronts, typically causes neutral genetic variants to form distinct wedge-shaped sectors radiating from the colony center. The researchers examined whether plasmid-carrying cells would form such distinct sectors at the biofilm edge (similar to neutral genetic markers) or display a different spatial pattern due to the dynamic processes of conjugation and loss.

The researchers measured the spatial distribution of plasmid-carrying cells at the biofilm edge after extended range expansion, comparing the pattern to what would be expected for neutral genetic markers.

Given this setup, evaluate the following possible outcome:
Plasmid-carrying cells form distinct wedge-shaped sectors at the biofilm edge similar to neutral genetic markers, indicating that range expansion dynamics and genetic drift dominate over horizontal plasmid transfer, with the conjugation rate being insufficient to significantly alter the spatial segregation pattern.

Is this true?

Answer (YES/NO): NO